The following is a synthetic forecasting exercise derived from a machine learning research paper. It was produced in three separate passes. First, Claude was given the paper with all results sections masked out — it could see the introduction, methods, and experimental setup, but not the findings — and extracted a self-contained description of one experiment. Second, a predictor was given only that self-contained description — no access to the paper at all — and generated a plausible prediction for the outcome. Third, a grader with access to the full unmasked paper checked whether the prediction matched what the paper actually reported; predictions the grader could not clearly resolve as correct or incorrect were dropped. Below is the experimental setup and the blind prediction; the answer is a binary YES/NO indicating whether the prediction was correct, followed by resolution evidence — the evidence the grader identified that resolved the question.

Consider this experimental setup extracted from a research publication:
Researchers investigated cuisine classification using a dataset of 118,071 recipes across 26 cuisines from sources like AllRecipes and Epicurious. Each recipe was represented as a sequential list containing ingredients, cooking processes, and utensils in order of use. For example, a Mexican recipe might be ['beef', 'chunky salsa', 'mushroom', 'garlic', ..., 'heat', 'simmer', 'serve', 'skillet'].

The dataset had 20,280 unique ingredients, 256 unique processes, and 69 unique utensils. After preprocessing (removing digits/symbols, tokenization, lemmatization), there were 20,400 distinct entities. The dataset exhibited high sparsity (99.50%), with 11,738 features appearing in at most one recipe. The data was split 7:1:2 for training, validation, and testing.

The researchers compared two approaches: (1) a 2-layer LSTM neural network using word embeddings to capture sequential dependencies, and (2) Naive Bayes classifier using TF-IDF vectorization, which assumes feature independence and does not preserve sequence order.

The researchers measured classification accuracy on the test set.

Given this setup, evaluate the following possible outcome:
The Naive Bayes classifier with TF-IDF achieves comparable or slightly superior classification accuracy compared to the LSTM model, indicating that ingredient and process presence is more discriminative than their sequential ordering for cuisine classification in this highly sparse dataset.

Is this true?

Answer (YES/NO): NO